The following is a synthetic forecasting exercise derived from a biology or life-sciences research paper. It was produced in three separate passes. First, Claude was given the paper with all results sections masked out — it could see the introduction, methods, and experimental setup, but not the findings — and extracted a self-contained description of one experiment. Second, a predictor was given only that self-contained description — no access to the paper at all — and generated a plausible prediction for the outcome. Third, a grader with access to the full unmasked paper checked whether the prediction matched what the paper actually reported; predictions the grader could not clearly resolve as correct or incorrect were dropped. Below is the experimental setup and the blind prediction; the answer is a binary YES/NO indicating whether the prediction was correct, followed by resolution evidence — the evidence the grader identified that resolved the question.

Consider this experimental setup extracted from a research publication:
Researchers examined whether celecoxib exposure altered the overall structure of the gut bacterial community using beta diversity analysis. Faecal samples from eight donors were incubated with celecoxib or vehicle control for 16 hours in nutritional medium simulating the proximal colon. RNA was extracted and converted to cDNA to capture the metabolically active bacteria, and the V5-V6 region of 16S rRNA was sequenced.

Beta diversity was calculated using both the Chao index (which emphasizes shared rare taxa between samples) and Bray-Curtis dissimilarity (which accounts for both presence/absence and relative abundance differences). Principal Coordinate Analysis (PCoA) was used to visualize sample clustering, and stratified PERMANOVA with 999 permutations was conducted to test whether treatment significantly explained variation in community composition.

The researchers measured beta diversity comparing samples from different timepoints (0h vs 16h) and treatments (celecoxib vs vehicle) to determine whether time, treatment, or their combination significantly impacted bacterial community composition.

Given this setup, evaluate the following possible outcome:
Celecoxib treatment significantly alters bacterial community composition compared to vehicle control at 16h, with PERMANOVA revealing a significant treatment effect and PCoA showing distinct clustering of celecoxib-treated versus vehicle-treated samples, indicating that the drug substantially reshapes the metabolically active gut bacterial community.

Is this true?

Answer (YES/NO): NO